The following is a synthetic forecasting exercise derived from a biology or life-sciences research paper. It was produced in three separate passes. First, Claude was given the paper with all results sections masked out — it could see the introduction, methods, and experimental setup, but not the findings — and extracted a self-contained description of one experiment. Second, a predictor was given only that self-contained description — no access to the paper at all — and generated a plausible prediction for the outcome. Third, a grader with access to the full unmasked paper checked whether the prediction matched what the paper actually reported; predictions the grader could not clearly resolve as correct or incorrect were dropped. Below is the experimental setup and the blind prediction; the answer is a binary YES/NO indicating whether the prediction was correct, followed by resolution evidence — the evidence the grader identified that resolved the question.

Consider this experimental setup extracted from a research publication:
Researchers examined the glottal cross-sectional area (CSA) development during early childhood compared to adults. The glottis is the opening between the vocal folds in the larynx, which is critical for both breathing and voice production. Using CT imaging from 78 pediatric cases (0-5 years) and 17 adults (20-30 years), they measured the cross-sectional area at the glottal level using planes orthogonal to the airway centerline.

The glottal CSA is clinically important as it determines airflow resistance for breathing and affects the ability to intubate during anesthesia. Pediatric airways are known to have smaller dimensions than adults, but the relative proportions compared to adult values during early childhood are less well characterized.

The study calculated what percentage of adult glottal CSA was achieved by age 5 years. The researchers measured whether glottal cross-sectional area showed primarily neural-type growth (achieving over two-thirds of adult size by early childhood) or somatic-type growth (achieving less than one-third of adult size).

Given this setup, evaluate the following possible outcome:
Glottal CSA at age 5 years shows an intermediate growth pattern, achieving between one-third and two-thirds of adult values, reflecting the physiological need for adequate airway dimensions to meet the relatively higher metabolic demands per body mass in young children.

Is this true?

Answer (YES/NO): NO